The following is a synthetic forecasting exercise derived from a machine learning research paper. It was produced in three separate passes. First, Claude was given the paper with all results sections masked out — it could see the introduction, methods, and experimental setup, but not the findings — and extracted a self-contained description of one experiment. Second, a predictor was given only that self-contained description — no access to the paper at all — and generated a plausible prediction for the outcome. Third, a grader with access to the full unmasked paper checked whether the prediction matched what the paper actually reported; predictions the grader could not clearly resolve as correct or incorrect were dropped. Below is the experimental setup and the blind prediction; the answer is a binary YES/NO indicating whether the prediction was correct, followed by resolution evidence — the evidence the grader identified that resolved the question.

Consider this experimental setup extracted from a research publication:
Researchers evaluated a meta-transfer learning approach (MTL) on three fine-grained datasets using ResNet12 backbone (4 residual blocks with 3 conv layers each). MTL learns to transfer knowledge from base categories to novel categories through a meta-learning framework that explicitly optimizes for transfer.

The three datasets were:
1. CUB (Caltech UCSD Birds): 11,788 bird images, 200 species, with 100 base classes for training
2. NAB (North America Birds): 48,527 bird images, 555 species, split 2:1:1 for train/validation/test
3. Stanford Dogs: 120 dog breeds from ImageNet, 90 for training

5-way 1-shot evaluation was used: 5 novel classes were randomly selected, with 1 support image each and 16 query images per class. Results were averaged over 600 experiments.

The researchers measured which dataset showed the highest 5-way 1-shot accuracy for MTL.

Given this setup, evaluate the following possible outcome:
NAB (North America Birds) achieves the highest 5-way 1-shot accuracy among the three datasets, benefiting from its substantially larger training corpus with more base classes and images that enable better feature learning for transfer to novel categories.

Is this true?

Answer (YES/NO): YES